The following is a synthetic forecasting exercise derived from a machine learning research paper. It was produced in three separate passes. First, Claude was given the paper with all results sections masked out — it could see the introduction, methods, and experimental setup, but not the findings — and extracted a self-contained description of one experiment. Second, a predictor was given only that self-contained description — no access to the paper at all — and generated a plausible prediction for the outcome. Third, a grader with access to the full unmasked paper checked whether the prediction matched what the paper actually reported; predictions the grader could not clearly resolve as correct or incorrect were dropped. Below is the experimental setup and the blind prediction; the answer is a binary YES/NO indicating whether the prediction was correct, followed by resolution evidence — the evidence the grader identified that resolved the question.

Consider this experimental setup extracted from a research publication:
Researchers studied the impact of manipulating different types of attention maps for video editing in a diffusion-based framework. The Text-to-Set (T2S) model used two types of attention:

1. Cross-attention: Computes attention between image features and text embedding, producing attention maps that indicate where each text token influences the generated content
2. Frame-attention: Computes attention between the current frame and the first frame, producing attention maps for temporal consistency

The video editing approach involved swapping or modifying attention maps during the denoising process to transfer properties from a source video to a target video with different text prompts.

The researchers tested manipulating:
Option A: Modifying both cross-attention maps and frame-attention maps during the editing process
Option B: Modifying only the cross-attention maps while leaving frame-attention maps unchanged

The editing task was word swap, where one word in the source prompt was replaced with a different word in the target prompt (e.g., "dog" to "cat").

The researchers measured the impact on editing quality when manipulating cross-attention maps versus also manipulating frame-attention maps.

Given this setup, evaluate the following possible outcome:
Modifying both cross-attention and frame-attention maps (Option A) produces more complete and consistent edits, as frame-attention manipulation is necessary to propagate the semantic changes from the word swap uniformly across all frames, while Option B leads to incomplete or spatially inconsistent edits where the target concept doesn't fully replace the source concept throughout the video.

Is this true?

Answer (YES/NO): NO